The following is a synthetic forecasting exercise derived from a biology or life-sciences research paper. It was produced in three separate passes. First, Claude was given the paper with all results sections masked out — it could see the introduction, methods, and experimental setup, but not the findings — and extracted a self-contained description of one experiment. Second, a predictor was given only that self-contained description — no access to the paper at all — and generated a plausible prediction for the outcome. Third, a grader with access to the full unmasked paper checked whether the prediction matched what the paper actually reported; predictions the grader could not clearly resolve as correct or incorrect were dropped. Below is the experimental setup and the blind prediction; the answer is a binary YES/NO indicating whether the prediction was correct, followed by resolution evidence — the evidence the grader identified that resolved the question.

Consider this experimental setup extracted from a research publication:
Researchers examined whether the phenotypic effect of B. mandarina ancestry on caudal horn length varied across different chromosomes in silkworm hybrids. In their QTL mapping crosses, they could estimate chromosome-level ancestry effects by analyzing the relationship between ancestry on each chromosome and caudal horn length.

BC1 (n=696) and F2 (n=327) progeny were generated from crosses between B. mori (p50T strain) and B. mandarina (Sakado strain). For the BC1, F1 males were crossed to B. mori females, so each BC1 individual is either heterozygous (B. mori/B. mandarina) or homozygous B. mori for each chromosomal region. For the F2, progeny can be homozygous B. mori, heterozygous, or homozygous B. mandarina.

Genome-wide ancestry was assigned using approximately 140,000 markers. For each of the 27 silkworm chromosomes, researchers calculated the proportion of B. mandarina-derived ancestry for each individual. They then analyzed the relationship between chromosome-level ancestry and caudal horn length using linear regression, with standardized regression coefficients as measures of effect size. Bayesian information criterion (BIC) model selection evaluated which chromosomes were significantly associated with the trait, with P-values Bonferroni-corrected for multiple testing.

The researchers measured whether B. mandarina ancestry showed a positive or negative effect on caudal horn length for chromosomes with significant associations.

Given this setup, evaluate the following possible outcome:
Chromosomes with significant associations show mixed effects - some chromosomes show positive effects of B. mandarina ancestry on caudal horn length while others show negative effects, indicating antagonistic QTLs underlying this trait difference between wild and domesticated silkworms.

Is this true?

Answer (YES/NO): NO